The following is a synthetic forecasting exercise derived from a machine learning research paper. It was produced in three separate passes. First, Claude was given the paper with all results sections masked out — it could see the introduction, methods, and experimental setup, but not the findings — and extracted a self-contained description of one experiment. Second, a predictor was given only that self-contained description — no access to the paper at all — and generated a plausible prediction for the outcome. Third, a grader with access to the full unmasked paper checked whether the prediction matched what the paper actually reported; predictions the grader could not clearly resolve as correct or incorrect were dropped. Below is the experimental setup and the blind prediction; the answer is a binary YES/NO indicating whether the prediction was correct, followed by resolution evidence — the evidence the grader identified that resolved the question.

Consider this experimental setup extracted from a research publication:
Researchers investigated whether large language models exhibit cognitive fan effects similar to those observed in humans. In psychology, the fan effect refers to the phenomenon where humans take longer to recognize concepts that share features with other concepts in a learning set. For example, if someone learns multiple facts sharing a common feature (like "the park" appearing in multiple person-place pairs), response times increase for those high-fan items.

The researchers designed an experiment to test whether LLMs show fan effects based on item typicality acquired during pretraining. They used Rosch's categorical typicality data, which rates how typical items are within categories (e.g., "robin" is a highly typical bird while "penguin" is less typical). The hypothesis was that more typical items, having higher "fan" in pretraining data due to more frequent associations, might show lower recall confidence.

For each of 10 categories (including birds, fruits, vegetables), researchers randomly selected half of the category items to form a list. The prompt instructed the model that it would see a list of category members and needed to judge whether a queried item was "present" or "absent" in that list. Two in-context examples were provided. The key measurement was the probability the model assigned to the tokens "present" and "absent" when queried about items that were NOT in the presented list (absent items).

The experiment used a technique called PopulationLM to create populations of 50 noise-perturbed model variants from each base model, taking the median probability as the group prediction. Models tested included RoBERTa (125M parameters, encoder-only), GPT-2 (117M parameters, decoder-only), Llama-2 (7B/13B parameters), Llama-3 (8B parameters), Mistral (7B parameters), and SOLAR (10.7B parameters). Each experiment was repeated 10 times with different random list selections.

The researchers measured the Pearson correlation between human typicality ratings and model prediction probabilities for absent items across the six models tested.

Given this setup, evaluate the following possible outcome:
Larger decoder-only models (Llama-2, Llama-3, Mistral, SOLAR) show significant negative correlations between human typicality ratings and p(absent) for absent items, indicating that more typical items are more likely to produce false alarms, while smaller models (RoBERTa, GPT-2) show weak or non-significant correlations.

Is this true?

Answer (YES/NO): NO